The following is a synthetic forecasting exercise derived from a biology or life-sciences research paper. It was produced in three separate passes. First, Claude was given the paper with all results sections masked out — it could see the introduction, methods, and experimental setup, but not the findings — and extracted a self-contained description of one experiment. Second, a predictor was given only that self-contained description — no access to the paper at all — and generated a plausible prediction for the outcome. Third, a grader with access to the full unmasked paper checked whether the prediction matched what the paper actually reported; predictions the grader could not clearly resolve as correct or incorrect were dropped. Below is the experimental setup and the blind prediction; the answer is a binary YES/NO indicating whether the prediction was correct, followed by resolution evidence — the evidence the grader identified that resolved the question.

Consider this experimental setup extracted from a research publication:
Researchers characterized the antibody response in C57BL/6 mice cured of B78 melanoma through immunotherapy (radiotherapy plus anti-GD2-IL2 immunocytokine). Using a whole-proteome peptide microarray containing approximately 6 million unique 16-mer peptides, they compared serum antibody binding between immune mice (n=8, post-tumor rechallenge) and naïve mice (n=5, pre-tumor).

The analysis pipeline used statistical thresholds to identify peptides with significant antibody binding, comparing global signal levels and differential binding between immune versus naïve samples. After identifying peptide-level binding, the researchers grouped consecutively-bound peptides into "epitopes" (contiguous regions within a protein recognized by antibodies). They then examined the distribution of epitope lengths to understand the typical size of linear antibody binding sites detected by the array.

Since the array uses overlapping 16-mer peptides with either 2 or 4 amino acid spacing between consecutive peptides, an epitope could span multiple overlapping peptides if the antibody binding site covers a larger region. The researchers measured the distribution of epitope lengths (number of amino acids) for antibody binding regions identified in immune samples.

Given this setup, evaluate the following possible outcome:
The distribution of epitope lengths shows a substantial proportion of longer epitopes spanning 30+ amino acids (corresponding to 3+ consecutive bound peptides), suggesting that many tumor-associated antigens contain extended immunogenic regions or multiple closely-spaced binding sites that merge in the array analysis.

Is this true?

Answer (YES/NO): NO